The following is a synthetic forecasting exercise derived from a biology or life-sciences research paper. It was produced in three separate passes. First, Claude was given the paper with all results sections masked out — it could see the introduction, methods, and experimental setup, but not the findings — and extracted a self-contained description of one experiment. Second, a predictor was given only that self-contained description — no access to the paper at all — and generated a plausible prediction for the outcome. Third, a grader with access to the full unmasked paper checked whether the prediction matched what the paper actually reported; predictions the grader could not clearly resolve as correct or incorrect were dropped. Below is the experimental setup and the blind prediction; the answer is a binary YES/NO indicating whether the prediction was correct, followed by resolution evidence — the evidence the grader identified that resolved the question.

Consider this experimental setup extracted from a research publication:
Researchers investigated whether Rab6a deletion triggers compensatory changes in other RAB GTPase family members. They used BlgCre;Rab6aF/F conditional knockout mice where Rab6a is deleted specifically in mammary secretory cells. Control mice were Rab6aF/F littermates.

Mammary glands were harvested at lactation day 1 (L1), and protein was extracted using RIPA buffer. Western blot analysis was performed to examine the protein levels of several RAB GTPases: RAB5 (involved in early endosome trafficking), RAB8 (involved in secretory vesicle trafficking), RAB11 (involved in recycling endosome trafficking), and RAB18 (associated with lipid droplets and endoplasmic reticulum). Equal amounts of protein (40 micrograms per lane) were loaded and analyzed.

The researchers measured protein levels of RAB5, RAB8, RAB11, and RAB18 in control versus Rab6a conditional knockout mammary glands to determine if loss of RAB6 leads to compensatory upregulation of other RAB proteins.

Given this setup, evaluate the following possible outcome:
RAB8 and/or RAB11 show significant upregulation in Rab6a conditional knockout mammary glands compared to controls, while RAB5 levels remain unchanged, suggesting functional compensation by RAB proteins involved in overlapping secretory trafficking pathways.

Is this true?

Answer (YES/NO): NO